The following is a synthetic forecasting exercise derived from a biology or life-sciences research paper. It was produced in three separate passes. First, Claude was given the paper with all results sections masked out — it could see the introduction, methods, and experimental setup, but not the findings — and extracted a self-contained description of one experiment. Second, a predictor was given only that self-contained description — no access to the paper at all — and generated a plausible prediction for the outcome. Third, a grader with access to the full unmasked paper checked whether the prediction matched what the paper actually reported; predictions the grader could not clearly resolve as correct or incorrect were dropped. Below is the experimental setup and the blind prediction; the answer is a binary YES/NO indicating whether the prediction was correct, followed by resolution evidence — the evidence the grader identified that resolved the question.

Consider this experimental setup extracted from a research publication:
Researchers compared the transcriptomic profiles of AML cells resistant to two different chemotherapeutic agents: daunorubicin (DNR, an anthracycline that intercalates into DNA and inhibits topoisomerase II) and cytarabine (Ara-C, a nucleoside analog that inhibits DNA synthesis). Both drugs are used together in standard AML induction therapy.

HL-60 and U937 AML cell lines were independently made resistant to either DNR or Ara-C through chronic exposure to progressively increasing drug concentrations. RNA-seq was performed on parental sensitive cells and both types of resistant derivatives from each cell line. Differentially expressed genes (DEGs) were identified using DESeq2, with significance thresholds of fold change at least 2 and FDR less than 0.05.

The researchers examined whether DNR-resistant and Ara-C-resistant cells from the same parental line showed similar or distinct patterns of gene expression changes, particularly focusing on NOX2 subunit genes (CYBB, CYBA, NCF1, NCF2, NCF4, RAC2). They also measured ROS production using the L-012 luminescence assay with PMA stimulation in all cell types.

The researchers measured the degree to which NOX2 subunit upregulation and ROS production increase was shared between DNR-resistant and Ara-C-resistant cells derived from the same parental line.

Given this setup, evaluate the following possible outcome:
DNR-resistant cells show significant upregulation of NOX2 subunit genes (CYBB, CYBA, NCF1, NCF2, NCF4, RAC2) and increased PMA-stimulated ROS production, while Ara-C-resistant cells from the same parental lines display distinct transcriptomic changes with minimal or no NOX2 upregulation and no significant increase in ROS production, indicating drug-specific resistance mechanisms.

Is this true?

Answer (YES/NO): NO